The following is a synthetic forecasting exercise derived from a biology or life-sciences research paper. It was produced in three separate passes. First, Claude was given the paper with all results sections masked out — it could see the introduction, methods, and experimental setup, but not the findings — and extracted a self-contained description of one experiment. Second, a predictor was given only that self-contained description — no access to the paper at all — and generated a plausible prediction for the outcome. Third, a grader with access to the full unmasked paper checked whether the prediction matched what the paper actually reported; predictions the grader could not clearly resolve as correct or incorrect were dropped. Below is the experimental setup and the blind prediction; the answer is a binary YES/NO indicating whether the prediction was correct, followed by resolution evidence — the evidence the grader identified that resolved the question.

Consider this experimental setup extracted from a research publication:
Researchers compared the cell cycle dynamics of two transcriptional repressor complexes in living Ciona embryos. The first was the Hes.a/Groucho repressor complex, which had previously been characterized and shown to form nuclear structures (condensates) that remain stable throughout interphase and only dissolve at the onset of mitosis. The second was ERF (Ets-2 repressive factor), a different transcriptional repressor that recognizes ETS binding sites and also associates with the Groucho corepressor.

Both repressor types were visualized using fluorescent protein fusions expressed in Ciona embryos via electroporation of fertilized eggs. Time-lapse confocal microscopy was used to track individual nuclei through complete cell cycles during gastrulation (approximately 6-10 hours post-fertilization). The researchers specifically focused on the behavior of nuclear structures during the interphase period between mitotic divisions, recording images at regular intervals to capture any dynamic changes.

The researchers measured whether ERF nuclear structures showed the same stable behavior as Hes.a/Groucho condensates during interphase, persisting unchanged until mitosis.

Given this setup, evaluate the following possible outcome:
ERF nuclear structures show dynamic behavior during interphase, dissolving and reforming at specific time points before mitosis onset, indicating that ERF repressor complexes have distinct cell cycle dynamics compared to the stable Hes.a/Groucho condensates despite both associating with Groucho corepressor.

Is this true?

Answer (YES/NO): YES